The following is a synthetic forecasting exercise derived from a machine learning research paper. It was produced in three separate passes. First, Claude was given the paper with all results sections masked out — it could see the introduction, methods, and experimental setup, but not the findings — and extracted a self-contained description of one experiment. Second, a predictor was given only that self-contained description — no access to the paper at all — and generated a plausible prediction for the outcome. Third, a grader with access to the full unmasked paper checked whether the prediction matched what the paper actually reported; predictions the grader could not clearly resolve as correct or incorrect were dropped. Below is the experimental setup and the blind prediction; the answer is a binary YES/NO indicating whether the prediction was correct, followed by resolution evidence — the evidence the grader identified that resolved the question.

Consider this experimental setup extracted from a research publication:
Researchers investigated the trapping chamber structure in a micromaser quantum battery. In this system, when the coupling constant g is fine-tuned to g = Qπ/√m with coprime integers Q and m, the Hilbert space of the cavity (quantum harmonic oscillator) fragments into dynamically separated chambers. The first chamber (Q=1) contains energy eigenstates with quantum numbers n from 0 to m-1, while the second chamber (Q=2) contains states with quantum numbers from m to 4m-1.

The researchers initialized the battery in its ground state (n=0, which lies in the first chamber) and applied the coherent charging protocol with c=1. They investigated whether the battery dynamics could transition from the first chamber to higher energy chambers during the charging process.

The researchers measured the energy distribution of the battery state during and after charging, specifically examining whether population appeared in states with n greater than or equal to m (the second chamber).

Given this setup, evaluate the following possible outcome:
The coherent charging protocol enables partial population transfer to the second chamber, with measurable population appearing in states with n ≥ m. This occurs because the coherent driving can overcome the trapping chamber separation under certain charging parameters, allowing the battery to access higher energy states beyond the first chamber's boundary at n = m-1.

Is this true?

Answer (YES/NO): NO